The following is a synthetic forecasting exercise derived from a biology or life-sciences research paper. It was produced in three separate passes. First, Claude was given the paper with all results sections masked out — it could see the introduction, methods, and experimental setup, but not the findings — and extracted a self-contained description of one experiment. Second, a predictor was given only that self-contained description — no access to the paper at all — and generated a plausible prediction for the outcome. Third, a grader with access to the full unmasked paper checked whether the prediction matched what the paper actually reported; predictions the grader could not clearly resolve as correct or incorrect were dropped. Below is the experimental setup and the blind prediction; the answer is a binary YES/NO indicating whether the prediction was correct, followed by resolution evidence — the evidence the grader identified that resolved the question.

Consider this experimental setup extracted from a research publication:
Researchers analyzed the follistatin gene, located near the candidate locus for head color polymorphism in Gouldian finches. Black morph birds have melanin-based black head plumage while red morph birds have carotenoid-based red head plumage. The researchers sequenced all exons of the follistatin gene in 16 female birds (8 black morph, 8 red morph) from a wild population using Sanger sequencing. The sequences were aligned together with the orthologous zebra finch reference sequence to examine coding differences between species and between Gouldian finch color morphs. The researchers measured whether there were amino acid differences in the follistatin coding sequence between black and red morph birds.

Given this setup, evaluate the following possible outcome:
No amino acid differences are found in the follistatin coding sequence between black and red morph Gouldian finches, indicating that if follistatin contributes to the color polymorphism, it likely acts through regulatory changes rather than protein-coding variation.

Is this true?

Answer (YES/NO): YES